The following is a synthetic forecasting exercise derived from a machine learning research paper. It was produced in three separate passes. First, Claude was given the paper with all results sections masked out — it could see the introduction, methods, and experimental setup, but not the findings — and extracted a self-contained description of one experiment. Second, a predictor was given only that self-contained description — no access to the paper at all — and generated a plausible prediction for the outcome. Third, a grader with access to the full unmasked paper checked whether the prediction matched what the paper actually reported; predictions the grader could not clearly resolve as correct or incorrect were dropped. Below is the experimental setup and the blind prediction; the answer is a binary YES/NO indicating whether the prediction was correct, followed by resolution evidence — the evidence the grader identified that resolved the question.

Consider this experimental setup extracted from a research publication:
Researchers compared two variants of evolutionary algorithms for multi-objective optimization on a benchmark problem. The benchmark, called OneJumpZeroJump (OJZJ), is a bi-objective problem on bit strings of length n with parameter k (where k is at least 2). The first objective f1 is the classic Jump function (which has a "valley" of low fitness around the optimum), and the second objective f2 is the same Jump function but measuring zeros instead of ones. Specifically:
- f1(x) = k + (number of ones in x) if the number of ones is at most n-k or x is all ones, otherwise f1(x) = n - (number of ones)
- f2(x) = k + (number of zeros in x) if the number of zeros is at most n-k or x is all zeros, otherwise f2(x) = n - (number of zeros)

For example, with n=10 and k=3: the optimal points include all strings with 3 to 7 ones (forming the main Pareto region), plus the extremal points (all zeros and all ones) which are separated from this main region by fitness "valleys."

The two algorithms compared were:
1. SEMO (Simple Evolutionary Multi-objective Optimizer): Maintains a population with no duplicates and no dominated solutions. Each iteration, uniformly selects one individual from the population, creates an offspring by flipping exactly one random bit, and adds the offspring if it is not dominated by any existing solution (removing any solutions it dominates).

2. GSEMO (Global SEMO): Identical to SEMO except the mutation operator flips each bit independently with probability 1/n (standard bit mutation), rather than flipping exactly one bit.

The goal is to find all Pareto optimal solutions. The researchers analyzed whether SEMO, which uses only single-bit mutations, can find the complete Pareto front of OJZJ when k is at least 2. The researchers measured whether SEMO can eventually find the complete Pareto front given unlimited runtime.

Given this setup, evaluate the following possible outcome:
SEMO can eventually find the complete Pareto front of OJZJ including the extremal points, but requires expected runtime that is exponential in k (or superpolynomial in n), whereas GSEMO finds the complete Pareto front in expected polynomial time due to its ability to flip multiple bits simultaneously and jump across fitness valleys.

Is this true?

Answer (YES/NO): NO